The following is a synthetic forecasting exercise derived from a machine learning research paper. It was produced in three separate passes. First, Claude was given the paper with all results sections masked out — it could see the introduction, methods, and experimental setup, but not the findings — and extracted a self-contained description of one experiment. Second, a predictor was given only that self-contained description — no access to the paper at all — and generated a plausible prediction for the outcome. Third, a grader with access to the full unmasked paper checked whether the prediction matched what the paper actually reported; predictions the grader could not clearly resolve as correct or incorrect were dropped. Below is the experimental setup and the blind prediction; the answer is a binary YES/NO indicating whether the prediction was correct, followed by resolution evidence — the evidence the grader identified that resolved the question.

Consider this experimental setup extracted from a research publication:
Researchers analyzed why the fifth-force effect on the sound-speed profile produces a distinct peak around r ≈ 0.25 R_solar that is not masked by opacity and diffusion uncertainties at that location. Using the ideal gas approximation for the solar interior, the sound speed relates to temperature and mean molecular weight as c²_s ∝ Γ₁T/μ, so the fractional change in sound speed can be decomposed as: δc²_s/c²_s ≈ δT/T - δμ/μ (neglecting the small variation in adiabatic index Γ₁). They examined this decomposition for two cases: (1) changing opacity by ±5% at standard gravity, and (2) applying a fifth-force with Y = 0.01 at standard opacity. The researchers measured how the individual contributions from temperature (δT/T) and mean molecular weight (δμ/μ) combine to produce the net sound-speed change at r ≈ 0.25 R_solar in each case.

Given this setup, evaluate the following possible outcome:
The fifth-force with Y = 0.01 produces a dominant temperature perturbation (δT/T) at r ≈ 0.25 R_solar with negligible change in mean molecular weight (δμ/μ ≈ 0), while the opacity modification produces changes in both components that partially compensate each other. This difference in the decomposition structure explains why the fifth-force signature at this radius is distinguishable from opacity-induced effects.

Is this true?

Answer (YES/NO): NO